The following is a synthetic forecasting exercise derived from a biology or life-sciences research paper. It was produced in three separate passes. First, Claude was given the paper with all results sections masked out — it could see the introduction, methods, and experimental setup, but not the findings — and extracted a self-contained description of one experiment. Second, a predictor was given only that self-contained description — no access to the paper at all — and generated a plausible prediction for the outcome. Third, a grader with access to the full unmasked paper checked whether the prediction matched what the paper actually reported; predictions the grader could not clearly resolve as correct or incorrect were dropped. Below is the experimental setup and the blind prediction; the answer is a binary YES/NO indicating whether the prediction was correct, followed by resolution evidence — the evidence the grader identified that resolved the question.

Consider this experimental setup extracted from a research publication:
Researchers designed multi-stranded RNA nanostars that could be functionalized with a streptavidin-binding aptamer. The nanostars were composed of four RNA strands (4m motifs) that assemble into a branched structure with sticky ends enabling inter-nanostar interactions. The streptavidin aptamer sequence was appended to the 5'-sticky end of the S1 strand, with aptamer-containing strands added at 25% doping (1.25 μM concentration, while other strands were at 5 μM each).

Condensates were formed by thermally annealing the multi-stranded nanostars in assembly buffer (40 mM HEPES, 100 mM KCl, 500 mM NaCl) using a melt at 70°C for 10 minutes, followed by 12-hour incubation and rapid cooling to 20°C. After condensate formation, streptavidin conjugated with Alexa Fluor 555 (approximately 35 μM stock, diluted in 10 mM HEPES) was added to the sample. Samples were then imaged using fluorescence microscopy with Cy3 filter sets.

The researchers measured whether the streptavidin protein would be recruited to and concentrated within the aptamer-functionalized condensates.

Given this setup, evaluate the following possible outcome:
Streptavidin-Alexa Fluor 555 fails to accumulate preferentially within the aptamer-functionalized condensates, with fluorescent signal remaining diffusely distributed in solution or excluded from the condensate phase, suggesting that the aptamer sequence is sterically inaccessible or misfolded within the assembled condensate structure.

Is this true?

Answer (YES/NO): NO